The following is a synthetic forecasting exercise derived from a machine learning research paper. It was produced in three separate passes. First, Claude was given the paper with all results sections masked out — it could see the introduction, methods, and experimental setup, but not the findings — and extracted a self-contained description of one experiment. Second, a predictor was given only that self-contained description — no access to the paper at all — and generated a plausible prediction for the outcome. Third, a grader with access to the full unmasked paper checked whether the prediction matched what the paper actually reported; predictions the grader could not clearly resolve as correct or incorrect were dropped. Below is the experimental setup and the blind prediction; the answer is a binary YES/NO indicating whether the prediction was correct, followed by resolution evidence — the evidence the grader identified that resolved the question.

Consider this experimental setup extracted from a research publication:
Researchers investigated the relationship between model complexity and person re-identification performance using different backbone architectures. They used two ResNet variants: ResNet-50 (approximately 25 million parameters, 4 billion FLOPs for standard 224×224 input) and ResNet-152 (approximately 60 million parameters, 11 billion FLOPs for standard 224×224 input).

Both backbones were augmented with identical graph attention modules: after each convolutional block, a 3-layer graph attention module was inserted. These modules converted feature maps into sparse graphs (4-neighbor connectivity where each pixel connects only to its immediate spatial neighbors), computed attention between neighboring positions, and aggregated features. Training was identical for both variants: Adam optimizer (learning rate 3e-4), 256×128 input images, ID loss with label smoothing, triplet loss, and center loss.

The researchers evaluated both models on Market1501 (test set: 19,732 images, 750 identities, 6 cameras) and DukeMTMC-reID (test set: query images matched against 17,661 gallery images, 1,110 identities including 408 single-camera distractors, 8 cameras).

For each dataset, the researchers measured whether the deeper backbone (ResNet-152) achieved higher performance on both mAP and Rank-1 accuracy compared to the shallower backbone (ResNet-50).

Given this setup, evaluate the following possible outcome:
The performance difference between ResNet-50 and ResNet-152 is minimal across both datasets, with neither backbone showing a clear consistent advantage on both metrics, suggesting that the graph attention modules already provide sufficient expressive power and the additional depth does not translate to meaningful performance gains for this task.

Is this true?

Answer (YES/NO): YES